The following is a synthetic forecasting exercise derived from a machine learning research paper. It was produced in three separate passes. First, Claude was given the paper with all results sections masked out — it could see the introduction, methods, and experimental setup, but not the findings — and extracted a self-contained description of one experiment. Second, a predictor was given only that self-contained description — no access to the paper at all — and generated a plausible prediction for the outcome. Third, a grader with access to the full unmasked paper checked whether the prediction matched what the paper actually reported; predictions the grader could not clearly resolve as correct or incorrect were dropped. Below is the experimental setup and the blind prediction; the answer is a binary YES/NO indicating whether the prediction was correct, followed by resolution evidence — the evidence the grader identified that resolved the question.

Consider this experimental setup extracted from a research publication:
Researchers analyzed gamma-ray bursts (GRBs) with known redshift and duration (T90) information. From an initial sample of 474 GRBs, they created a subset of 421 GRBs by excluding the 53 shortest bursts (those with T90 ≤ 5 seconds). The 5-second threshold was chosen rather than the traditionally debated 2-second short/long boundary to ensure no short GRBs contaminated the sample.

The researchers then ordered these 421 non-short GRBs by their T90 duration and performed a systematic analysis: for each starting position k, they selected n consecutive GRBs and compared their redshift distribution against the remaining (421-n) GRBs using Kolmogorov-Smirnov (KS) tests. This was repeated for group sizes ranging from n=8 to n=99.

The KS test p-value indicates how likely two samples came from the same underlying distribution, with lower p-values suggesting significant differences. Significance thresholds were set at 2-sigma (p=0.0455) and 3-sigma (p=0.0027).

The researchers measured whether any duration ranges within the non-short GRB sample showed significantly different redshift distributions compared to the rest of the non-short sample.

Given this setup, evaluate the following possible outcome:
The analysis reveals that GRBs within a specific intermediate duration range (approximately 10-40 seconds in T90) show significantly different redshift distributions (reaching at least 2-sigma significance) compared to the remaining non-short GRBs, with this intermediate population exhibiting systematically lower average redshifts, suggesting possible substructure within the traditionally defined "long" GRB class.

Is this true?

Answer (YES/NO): NO